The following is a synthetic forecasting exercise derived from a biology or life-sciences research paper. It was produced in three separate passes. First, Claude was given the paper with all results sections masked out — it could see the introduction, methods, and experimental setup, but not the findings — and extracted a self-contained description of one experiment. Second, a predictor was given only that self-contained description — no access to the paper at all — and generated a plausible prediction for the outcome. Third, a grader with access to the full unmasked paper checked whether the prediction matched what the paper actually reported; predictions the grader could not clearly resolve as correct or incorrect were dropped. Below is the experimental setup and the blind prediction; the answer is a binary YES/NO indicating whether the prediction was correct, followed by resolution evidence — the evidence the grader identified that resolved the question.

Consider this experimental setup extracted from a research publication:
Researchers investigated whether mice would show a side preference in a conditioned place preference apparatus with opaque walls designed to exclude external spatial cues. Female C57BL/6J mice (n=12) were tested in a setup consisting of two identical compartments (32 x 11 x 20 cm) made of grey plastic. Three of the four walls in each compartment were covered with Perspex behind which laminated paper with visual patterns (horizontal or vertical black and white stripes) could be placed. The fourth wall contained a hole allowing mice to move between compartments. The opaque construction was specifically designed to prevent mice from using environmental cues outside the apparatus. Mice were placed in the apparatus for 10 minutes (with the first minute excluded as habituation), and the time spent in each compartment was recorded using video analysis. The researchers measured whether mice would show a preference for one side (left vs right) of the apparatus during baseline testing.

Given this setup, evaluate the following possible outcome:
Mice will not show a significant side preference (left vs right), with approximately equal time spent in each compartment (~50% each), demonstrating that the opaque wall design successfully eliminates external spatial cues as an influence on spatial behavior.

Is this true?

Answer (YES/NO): NO